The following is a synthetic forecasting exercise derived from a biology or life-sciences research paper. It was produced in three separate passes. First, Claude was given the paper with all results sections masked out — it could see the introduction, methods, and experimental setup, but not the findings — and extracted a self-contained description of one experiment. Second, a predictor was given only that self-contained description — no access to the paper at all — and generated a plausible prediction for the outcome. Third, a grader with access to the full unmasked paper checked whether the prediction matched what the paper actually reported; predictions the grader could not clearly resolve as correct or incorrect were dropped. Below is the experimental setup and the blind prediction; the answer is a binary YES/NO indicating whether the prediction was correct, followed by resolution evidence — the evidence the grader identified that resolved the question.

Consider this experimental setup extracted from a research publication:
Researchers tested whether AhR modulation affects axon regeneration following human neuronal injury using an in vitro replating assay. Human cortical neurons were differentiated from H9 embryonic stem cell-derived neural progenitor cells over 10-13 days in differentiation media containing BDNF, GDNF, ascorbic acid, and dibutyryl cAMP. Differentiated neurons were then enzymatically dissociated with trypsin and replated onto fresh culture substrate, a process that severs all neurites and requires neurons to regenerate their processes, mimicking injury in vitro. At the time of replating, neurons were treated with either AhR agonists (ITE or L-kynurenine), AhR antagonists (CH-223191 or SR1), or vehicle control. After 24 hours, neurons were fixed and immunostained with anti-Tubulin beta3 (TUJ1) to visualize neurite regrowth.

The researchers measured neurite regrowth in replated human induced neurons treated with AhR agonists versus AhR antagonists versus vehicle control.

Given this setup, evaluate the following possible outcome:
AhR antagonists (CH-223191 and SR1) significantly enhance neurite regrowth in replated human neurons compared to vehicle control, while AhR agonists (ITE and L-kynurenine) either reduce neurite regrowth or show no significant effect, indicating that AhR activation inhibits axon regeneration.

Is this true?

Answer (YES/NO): YES